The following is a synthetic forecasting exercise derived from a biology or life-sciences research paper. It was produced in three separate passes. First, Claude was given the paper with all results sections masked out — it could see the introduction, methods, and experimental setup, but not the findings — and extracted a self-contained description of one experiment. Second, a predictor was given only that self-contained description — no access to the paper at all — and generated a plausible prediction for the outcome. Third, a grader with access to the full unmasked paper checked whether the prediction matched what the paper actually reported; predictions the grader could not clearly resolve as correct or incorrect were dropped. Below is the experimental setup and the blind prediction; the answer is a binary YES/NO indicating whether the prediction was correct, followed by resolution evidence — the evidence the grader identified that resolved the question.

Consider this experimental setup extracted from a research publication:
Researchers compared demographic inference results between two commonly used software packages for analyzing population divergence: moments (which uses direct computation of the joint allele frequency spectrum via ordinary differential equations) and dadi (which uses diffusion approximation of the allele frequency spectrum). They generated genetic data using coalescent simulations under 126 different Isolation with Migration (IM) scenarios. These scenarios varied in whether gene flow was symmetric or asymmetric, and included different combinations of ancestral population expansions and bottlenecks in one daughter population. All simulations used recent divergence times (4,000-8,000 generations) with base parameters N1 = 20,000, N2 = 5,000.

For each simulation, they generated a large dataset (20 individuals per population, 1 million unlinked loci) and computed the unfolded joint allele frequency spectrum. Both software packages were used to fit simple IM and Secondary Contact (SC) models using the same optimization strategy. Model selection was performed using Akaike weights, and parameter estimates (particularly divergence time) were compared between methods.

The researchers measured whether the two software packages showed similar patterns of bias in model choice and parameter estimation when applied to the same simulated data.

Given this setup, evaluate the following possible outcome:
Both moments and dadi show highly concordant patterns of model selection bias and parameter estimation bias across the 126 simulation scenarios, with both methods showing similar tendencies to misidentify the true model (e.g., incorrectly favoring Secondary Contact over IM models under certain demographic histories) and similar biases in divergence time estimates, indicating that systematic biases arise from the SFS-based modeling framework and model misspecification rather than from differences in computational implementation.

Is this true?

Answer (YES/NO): YES